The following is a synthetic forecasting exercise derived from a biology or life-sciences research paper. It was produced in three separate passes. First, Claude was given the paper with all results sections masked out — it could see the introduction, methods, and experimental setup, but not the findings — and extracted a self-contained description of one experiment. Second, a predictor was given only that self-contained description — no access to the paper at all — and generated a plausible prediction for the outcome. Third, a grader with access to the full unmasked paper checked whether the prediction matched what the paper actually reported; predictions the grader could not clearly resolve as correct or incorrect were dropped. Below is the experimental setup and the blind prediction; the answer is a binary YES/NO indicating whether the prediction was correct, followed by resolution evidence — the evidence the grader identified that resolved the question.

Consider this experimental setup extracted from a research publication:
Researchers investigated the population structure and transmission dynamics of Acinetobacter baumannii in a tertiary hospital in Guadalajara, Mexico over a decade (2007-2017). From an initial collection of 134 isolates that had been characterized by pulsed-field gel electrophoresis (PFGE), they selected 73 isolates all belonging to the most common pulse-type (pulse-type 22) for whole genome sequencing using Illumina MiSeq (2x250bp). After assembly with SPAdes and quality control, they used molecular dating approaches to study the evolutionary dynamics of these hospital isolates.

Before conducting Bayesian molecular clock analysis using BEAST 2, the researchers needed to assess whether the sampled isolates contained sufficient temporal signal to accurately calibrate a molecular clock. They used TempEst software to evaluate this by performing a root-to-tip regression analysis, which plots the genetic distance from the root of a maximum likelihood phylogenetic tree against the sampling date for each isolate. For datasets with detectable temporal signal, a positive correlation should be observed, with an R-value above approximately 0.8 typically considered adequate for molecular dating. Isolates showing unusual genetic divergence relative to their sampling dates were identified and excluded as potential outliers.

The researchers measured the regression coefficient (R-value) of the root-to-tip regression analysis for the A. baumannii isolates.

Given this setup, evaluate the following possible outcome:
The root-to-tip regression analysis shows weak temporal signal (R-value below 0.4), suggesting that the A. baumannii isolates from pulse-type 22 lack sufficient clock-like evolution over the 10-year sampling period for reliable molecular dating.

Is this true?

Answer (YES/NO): NO